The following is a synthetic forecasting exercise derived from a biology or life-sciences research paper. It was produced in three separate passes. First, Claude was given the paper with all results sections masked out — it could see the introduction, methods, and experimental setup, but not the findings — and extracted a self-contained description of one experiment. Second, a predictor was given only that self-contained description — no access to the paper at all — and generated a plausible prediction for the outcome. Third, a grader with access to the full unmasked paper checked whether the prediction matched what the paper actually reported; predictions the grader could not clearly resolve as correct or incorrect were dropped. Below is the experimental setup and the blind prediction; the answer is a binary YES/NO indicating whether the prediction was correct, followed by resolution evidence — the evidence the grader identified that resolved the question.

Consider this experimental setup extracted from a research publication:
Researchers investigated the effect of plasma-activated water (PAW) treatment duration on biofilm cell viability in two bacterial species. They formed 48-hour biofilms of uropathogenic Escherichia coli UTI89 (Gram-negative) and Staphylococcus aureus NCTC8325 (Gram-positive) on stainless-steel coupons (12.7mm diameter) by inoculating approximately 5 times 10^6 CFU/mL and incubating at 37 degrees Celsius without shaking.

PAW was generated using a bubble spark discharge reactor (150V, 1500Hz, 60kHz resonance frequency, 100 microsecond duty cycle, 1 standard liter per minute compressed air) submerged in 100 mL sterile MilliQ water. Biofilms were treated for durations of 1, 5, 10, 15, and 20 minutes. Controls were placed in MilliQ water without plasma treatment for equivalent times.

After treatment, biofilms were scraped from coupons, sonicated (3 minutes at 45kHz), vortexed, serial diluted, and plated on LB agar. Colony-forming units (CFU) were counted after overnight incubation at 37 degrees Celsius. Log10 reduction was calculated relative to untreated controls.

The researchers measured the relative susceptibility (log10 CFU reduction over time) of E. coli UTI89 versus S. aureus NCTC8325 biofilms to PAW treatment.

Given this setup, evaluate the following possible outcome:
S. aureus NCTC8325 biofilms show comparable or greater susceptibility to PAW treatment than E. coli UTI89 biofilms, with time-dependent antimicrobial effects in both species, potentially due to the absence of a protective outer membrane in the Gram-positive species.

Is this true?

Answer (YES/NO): YES